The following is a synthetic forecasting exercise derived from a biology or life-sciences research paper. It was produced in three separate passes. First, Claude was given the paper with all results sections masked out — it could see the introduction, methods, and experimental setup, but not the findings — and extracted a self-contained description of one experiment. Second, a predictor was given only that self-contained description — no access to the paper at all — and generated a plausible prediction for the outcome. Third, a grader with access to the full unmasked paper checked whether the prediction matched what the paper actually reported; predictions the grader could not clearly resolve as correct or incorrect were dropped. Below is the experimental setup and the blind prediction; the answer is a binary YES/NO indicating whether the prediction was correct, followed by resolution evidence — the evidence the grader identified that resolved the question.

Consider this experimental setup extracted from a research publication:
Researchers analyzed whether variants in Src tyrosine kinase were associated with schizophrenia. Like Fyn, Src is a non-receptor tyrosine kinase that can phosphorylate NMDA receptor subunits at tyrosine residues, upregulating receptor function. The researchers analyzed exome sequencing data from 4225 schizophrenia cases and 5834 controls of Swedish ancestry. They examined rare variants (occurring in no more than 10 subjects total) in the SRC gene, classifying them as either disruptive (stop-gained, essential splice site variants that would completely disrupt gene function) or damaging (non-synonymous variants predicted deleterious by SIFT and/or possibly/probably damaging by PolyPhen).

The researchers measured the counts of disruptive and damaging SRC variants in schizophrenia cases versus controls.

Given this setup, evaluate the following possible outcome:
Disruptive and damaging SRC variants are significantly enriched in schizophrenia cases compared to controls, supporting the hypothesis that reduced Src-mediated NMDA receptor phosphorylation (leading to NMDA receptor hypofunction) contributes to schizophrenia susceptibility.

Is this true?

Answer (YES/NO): NO